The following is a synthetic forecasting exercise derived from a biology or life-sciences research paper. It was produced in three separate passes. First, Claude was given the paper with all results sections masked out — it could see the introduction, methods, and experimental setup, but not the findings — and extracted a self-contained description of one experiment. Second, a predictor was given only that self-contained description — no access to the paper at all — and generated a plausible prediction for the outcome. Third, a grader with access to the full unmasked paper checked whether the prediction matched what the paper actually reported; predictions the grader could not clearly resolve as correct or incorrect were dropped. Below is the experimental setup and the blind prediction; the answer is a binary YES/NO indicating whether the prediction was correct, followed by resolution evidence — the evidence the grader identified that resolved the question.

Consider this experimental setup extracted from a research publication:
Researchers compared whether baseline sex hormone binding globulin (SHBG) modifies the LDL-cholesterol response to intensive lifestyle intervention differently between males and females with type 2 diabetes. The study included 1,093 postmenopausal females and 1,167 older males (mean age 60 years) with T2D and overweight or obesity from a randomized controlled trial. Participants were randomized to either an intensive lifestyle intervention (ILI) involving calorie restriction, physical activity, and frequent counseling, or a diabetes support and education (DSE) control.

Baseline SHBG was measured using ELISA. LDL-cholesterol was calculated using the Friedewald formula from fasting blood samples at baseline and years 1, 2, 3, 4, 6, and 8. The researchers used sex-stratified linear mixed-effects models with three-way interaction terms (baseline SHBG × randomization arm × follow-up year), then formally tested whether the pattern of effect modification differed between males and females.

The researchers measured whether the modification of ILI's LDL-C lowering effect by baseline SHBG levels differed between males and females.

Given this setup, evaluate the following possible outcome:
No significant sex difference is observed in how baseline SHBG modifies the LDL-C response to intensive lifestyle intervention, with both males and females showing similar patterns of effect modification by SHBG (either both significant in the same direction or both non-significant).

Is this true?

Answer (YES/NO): NO